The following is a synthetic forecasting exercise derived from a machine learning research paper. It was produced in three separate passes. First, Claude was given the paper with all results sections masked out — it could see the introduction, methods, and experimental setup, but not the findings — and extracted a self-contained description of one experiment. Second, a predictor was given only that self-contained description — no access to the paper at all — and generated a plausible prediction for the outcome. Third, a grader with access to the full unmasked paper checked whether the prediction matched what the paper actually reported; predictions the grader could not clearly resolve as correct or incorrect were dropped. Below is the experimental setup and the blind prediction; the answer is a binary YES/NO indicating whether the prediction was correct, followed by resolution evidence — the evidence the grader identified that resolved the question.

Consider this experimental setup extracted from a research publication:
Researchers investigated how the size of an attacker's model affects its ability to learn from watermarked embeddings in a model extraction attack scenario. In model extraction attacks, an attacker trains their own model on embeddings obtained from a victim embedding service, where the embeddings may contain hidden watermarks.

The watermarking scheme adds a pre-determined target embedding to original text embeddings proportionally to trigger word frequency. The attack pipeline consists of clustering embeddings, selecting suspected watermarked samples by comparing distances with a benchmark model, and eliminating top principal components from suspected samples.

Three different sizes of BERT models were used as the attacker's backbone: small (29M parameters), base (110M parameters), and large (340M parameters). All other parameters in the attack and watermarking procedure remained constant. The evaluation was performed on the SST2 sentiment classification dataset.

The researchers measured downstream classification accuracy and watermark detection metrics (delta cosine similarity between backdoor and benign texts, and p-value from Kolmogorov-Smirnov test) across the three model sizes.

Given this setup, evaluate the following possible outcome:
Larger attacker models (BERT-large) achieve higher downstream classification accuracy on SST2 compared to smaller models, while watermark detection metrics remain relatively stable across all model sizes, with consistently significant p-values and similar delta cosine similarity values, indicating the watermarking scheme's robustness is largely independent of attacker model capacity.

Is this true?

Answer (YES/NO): NO